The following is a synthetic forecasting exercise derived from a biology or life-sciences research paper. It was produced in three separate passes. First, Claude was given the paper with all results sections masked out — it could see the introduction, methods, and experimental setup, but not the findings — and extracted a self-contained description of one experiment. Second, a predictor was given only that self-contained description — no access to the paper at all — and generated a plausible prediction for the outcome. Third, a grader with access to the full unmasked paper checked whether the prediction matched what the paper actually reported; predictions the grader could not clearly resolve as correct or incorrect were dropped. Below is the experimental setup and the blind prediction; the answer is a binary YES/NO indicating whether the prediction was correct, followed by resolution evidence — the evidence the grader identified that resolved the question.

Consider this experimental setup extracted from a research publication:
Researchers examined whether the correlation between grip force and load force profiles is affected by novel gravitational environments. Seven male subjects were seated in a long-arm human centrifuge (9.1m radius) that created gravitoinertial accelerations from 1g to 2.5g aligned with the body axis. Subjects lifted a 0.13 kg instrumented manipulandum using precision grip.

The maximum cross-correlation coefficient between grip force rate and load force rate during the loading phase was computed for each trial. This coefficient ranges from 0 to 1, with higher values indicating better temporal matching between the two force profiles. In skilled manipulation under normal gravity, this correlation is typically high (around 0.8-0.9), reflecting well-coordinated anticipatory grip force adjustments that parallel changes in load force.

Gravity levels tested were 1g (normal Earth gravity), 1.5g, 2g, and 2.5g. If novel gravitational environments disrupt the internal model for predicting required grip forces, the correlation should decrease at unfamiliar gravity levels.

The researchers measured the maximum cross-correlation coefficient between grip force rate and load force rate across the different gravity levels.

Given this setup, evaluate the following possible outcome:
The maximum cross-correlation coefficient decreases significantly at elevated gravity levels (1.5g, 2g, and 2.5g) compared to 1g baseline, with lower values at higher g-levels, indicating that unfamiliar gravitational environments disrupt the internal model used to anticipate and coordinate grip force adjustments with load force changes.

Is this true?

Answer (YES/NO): NO